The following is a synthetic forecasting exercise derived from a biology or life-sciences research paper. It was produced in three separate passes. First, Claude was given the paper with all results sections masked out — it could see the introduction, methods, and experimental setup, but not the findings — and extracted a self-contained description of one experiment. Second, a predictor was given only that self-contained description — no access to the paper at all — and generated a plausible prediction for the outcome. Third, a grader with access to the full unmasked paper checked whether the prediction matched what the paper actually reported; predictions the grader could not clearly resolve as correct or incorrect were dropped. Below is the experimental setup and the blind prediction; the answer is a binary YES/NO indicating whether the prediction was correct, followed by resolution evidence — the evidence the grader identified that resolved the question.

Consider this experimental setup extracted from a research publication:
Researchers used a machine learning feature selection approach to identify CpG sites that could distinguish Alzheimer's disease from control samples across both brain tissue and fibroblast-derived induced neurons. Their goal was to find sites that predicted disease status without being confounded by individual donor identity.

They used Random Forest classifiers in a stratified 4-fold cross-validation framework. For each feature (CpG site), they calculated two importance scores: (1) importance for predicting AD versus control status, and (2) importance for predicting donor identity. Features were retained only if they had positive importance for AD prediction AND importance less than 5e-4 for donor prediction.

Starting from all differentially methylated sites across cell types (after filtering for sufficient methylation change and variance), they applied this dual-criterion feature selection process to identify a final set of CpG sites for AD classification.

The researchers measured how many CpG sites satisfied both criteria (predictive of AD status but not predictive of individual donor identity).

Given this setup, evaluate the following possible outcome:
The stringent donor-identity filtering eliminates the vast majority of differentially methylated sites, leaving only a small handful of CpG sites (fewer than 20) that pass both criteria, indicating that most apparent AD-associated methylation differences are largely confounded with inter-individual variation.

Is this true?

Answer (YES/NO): NO